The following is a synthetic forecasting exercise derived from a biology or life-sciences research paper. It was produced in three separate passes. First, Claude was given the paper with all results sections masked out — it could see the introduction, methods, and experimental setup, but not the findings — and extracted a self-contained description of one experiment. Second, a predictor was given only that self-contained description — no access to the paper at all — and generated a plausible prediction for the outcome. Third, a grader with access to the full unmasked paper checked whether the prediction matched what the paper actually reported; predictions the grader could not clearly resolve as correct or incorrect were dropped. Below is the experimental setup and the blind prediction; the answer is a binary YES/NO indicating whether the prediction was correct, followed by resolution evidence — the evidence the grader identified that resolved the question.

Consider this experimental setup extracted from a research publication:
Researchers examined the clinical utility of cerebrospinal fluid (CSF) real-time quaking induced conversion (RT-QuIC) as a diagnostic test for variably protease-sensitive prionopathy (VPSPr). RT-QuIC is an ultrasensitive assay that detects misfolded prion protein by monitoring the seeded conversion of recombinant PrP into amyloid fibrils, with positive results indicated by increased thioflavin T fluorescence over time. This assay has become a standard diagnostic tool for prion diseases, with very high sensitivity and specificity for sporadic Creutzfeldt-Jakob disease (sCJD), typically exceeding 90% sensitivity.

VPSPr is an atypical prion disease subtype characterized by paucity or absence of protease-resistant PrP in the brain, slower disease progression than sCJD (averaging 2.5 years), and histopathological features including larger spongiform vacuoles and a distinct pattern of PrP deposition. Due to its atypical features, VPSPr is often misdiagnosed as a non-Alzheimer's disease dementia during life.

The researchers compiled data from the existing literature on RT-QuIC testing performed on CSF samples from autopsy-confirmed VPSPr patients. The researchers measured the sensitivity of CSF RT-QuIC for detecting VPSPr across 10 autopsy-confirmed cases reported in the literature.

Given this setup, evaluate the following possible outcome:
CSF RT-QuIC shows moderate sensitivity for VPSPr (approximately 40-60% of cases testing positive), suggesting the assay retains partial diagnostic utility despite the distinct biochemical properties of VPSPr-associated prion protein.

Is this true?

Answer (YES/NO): NO